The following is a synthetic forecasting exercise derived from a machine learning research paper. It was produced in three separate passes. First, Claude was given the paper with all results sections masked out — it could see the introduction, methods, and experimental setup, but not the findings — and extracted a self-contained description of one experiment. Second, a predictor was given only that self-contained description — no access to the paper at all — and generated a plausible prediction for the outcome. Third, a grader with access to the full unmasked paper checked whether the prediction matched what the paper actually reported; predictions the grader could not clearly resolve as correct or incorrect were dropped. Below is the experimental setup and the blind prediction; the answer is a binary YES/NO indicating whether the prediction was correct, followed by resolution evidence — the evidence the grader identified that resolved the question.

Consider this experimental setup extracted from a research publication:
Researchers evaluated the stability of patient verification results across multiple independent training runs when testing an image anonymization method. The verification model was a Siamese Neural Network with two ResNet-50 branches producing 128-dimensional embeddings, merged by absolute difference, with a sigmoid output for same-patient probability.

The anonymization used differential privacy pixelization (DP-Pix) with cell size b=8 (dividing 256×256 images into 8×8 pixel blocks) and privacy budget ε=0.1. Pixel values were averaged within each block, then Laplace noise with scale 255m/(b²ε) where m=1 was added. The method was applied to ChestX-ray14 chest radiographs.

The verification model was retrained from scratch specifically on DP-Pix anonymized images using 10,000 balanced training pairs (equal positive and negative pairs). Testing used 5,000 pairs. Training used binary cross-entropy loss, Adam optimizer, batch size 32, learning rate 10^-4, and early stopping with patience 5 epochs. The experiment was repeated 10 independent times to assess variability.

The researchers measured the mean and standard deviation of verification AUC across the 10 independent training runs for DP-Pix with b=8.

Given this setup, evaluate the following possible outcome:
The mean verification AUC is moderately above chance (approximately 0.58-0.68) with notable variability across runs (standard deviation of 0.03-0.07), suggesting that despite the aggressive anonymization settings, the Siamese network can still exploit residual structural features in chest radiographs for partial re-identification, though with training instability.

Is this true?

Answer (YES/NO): NO